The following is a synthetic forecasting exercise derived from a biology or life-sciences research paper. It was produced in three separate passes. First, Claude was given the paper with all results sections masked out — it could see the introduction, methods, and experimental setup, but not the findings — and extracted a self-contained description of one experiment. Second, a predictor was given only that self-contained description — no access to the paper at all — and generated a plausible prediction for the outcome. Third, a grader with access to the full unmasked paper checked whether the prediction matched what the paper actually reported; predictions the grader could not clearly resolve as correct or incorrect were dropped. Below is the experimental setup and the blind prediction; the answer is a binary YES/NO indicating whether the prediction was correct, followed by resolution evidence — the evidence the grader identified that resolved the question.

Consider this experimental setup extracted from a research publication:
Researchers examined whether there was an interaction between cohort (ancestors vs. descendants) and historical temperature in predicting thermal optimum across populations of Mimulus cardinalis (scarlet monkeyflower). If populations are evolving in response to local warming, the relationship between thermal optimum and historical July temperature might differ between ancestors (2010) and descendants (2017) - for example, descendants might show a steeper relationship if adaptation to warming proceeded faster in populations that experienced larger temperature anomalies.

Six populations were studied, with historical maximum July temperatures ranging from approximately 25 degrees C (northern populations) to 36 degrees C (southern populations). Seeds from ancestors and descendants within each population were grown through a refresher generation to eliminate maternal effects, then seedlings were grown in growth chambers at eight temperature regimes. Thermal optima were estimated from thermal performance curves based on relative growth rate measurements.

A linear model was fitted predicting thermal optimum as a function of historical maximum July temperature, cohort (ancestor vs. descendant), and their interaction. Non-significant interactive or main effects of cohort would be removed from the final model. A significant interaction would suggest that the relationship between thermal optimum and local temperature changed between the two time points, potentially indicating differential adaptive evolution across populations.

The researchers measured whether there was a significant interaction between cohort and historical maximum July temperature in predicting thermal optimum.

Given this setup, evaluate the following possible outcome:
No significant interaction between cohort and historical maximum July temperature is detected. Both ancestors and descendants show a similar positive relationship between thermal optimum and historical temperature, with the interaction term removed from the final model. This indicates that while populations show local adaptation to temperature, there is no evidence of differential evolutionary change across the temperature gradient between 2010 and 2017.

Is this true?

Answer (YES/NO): NO